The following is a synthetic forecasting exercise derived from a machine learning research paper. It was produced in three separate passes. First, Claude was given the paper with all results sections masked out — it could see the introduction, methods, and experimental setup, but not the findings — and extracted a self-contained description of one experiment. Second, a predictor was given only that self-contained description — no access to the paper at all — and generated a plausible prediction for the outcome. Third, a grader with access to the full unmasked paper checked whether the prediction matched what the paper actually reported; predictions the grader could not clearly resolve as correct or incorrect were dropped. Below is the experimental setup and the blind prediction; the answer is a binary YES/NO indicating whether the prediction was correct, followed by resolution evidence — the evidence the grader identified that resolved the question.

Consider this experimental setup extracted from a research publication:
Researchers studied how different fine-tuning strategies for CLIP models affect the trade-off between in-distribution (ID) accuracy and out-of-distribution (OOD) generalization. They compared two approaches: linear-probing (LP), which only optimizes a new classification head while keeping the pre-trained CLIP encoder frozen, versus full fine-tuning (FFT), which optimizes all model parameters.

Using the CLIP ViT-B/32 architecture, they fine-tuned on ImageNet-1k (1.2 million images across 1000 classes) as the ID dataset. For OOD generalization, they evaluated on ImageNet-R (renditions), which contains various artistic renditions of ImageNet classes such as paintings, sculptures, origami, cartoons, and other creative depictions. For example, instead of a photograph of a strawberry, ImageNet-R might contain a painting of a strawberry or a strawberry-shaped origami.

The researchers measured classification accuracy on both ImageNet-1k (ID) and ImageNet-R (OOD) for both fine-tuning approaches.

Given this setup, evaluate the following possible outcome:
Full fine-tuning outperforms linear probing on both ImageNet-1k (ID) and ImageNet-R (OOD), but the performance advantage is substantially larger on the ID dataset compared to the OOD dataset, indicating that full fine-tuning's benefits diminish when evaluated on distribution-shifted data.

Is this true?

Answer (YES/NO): NO